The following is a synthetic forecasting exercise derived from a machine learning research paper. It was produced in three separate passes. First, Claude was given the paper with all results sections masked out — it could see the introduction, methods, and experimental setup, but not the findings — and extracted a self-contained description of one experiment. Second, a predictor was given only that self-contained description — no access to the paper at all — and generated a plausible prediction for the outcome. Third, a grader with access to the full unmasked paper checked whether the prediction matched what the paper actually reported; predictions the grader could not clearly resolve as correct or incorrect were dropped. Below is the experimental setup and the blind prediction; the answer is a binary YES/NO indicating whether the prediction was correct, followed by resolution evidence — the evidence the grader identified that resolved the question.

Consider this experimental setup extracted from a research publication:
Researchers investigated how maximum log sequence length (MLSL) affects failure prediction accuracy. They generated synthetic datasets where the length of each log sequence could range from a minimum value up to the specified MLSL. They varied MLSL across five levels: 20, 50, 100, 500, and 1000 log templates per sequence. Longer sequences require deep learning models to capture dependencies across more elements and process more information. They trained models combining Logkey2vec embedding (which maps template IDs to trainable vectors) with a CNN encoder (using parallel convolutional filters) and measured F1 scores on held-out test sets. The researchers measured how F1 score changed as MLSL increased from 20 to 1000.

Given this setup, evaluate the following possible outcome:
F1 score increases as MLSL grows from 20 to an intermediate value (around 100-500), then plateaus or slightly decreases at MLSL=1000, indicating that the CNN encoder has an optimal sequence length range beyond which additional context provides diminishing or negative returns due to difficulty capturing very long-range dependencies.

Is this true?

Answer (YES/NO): NO